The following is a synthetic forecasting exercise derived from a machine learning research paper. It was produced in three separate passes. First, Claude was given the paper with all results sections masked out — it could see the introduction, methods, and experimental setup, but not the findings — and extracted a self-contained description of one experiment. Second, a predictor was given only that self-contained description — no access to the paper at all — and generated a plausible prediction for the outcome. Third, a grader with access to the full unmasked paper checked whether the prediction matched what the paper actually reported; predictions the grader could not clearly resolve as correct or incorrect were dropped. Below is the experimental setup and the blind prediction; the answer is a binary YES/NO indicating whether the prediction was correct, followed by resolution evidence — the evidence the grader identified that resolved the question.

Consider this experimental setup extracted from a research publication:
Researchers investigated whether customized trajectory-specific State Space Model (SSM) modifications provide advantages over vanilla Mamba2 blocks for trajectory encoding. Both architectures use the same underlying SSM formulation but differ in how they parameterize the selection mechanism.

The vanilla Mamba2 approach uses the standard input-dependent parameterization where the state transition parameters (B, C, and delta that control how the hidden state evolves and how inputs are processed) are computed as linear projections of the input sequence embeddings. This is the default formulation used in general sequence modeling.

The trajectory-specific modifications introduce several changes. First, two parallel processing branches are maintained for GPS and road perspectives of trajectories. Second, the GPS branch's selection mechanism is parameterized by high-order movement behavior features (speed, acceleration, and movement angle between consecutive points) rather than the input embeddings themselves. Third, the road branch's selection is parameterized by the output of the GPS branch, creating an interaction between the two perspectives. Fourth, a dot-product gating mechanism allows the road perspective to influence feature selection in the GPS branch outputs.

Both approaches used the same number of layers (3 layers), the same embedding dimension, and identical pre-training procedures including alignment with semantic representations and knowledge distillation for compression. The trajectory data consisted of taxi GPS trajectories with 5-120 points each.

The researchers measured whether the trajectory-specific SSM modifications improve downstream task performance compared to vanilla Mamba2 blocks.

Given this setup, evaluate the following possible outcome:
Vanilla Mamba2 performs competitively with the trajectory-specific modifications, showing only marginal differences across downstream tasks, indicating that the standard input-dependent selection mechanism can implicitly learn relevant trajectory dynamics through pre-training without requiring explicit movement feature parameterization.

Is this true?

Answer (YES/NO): NO